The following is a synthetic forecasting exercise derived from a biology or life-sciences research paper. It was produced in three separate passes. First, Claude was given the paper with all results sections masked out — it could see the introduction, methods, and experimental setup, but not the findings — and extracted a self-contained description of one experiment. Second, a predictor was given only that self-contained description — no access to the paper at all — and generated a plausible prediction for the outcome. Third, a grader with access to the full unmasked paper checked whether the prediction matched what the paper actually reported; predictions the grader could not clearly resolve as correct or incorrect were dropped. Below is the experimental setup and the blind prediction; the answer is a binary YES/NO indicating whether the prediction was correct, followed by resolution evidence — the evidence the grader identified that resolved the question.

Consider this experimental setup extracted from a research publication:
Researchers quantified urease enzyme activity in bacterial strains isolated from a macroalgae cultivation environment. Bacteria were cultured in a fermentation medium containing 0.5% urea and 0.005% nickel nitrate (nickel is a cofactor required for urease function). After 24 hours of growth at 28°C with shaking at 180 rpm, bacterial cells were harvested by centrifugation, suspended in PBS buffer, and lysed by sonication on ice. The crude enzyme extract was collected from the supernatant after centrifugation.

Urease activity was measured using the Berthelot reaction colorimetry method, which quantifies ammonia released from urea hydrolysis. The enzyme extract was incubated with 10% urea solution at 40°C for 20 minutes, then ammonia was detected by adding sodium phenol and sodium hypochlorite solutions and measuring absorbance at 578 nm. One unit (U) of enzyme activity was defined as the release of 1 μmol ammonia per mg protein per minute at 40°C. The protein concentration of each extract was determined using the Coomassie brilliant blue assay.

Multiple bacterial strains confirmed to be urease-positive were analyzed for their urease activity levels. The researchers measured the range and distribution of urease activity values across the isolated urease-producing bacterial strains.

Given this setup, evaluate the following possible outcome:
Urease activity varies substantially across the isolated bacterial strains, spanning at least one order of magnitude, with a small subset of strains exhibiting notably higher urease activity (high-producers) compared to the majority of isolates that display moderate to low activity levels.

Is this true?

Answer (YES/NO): NO